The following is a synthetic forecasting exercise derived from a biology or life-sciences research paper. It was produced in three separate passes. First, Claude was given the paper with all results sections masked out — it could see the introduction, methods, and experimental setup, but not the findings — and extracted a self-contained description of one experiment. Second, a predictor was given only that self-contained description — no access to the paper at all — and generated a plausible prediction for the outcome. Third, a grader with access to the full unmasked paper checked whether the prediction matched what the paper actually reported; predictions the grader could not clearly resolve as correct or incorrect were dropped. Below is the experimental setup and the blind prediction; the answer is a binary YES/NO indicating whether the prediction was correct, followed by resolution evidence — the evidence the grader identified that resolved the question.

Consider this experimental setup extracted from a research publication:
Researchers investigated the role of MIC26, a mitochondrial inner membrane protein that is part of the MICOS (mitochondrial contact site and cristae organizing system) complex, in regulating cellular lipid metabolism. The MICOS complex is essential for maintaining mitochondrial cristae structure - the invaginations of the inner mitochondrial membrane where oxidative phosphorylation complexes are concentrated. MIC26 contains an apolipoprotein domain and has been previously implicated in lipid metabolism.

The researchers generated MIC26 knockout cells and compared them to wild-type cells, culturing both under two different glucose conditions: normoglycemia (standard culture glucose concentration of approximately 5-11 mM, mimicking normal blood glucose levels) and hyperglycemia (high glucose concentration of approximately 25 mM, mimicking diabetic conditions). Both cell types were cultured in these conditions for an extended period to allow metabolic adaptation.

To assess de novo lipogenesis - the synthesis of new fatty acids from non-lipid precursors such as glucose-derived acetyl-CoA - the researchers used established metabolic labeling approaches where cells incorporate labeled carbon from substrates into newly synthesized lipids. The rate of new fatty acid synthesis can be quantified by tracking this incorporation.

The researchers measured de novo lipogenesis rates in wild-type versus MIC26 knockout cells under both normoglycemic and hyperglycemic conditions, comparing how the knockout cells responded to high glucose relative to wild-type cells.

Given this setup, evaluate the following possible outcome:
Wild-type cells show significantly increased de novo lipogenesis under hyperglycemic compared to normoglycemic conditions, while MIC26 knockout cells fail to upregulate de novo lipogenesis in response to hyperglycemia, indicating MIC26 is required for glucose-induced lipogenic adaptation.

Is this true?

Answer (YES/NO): YES